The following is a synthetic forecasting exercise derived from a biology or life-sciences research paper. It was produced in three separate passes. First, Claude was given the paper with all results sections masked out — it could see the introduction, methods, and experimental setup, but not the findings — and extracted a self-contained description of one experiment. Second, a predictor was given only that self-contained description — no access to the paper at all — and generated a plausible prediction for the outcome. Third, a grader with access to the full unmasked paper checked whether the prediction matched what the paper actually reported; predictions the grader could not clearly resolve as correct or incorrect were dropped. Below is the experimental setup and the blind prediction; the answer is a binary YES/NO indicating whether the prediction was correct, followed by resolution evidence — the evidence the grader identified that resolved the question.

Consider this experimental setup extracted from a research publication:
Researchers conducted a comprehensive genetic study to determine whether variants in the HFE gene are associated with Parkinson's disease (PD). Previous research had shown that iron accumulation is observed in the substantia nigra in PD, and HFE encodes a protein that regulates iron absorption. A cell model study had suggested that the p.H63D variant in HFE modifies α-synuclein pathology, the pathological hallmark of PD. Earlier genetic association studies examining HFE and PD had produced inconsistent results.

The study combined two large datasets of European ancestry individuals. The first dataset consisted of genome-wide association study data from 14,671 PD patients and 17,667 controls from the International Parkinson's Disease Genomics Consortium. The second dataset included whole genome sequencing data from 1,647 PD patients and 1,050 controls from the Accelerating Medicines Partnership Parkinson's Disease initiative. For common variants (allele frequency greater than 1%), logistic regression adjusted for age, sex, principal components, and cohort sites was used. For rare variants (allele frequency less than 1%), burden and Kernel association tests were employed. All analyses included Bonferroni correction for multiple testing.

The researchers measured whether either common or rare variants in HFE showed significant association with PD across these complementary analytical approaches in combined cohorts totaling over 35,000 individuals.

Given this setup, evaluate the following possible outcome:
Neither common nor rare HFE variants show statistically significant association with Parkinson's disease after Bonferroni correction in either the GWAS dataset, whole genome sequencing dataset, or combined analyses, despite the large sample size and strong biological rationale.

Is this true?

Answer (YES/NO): YES